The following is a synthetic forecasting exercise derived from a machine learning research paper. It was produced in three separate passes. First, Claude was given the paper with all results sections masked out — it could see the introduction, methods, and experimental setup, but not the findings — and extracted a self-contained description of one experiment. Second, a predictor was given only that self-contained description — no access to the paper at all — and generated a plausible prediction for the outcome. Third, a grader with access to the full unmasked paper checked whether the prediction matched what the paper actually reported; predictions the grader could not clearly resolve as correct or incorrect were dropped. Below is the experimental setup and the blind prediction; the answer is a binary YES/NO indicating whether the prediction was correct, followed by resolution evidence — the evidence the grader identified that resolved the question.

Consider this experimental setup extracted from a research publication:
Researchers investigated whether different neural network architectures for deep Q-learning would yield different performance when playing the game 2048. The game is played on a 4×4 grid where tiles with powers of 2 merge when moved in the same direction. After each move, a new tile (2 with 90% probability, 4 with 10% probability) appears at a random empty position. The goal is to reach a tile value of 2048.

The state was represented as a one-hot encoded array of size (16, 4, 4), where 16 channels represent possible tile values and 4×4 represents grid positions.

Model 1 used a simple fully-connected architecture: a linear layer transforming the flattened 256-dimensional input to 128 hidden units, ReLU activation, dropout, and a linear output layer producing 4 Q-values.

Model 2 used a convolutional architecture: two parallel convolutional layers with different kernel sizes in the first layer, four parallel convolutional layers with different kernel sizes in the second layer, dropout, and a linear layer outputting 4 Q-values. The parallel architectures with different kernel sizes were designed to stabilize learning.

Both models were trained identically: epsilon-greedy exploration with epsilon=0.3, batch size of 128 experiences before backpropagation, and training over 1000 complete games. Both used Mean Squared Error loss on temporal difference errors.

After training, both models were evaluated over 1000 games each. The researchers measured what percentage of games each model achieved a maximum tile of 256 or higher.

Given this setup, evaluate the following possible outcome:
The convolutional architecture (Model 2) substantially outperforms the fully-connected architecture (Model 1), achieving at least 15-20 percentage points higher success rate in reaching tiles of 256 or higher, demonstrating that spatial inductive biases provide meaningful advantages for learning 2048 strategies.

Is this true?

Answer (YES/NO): NO